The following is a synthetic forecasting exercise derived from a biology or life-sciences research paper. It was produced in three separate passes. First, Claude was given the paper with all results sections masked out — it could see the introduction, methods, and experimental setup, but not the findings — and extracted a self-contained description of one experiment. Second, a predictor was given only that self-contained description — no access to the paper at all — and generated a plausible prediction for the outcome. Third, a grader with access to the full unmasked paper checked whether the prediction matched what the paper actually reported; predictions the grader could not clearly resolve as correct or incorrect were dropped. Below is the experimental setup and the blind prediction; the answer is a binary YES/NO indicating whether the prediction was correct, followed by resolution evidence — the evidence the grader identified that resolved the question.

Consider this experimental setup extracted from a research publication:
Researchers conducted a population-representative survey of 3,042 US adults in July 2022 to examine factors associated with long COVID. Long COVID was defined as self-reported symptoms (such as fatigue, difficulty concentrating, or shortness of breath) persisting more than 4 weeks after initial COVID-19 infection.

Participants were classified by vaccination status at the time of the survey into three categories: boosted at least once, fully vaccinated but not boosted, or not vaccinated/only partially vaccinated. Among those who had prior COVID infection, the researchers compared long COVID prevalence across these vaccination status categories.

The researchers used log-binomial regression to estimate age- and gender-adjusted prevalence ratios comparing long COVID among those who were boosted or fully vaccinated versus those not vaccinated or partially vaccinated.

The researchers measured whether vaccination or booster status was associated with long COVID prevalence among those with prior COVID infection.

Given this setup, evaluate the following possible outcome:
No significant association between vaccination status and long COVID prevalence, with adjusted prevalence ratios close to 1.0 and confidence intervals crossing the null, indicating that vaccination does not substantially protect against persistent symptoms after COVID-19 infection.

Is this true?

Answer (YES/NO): NO